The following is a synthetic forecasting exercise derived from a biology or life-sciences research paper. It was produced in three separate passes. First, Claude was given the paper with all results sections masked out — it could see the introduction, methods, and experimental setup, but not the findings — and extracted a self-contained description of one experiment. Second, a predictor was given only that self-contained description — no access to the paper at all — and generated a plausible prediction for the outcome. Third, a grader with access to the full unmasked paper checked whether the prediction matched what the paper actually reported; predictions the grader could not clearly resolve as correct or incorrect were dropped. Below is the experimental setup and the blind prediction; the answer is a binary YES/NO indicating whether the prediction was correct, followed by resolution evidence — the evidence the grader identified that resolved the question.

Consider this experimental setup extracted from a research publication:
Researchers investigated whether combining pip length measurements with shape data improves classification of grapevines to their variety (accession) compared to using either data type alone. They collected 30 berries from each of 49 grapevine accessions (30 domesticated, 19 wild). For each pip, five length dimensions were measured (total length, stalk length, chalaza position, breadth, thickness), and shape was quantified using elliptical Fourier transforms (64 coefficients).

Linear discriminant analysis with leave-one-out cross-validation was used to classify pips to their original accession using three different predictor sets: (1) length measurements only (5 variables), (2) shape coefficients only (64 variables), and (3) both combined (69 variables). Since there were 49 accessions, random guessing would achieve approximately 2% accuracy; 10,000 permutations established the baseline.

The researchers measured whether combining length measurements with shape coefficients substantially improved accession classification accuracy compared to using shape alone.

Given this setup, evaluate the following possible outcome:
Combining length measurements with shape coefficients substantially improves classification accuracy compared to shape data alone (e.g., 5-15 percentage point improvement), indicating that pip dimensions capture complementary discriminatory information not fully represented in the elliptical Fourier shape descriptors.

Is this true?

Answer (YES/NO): YES